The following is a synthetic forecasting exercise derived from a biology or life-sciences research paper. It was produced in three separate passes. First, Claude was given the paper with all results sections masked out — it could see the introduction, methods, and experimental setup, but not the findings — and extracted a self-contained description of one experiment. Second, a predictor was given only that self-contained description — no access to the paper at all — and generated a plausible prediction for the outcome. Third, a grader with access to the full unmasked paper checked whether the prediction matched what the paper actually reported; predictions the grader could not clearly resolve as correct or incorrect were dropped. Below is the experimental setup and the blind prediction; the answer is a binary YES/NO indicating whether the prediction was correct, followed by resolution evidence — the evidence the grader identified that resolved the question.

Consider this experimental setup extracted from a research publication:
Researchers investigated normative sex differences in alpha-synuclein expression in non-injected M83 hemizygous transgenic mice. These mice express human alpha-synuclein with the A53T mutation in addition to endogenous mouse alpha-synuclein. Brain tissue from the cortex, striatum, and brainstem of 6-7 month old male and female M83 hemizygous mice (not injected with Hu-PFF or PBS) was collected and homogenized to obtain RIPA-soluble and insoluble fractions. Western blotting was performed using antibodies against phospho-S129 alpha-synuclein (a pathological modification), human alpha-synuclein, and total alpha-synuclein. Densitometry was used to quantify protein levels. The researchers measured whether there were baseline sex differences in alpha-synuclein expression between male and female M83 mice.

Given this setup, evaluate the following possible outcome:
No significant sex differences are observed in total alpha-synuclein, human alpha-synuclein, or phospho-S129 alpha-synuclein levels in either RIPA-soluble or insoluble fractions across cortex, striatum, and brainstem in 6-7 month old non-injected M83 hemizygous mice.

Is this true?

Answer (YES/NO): YES